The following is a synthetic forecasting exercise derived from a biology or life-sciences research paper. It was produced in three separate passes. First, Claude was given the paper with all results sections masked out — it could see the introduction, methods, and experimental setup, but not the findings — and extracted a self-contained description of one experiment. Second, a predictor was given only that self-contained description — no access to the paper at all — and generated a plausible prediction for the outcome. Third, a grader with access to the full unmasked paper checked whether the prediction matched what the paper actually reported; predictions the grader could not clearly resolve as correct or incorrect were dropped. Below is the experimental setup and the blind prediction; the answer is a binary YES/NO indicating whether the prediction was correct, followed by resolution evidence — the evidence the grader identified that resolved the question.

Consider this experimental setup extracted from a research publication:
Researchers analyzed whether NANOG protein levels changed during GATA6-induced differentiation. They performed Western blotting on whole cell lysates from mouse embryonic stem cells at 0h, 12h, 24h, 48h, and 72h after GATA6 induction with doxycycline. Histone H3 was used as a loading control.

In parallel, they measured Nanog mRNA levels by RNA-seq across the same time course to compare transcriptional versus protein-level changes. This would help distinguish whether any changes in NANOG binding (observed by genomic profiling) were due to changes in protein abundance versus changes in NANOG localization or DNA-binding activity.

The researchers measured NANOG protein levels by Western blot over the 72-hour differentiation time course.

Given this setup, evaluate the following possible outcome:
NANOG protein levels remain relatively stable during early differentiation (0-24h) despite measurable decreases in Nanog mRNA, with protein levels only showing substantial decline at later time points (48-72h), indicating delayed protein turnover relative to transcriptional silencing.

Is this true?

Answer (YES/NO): NO